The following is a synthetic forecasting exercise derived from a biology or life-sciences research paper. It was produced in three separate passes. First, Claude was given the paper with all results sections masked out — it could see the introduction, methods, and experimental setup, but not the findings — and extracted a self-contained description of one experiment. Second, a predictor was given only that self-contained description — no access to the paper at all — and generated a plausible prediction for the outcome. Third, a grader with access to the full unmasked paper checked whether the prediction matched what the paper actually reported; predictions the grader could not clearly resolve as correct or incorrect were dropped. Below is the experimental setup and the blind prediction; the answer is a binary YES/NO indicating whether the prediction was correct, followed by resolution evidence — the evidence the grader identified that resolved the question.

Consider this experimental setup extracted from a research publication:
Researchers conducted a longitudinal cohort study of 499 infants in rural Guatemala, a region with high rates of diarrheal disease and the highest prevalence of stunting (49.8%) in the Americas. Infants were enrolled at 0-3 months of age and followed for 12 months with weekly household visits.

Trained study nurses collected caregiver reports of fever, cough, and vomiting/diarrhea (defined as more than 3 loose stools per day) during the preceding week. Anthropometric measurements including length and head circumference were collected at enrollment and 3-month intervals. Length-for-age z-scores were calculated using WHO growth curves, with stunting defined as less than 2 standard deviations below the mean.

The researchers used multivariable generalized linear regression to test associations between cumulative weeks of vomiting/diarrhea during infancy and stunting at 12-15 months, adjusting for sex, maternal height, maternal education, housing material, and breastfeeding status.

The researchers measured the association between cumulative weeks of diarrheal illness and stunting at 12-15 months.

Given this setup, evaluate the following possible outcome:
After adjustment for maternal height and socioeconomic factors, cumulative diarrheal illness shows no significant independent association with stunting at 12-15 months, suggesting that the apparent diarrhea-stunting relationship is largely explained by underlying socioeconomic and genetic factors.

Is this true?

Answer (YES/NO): NO